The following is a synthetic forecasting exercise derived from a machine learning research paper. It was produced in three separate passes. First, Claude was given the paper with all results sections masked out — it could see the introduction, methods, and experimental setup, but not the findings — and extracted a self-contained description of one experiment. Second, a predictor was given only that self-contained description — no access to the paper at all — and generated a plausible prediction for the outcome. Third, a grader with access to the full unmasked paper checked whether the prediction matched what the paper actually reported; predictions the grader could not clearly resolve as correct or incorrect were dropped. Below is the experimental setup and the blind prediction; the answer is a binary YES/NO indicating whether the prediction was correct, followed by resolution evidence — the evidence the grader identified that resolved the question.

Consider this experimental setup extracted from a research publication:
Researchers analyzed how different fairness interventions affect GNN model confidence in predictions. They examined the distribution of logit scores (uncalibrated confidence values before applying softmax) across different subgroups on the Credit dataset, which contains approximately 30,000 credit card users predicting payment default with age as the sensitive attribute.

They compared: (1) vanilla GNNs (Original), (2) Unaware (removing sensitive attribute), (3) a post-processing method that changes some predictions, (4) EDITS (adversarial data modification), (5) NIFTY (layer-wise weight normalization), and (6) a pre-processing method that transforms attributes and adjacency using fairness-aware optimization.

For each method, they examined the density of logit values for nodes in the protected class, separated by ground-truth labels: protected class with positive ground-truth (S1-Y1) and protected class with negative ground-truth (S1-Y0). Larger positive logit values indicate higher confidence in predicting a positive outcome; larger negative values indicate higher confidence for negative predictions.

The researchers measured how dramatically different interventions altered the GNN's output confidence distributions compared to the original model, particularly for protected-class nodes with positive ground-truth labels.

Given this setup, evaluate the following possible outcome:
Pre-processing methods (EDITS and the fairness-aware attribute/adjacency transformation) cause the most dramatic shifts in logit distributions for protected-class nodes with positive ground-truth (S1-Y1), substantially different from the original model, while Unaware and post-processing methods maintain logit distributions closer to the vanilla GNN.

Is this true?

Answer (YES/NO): NO